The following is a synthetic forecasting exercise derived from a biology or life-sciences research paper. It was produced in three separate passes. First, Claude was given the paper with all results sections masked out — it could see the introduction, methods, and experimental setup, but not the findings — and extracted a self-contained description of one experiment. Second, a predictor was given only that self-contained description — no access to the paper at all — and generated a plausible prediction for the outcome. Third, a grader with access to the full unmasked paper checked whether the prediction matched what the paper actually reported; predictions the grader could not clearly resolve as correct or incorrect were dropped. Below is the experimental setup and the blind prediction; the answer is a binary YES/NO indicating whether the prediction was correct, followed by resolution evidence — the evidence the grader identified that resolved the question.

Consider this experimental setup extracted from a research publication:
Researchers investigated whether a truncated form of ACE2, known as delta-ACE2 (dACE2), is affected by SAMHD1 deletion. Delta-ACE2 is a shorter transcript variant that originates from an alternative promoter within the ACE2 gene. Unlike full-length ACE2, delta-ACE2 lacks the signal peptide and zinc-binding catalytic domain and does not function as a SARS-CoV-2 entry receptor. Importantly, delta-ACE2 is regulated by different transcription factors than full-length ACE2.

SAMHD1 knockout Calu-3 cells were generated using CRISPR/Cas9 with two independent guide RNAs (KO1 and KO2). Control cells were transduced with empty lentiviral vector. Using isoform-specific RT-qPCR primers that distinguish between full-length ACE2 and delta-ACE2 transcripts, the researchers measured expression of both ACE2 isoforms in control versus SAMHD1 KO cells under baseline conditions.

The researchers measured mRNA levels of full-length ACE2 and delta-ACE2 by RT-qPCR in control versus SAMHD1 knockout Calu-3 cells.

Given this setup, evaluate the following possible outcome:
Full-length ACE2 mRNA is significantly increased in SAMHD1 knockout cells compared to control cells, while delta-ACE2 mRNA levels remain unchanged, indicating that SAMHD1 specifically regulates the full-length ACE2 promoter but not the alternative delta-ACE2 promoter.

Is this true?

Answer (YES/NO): NO